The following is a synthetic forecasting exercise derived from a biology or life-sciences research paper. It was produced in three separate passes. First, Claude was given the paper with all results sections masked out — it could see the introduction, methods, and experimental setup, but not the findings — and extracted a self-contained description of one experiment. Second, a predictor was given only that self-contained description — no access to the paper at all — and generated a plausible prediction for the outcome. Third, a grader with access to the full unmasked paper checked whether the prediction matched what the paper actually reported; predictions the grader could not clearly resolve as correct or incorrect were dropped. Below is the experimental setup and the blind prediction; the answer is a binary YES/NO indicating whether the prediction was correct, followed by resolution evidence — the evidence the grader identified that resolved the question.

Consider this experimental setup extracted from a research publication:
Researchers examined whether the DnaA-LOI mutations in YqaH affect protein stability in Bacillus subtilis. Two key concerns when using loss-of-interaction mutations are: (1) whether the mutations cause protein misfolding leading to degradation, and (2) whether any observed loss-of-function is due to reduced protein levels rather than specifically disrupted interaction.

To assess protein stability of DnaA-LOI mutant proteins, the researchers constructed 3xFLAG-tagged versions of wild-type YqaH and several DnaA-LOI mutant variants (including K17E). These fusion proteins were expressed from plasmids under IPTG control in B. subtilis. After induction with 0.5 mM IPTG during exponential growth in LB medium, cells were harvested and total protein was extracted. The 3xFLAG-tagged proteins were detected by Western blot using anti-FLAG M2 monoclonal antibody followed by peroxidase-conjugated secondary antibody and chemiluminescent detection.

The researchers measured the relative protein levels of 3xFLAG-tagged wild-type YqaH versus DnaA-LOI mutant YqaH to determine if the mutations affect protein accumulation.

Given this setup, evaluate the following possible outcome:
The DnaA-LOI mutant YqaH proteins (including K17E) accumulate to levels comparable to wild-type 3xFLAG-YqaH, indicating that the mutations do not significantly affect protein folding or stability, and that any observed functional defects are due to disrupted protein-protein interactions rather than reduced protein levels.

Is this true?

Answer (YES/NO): NO